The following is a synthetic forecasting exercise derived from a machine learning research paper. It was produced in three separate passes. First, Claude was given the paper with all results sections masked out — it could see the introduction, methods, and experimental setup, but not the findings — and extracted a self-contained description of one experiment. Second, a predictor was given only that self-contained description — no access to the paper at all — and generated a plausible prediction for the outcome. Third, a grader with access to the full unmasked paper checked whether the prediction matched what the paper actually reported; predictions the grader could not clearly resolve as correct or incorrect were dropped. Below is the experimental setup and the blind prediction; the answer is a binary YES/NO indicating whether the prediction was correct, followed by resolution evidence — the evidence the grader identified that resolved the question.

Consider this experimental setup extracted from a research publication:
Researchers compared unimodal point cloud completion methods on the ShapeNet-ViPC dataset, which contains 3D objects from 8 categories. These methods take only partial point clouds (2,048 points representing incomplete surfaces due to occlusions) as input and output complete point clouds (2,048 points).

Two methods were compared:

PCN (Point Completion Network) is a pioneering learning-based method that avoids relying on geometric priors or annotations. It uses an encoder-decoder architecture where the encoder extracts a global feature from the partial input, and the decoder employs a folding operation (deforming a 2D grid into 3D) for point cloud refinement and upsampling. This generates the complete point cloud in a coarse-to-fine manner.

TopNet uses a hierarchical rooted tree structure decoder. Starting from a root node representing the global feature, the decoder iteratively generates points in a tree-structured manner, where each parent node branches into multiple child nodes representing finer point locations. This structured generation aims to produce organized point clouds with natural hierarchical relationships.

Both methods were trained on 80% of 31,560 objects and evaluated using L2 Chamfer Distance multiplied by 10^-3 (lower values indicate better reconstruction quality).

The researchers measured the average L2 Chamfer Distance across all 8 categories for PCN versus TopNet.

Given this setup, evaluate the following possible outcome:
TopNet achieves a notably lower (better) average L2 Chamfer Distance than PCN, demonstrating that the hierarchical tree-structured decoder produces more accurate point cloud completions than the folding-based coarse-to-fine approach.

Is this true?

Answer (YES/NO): YES